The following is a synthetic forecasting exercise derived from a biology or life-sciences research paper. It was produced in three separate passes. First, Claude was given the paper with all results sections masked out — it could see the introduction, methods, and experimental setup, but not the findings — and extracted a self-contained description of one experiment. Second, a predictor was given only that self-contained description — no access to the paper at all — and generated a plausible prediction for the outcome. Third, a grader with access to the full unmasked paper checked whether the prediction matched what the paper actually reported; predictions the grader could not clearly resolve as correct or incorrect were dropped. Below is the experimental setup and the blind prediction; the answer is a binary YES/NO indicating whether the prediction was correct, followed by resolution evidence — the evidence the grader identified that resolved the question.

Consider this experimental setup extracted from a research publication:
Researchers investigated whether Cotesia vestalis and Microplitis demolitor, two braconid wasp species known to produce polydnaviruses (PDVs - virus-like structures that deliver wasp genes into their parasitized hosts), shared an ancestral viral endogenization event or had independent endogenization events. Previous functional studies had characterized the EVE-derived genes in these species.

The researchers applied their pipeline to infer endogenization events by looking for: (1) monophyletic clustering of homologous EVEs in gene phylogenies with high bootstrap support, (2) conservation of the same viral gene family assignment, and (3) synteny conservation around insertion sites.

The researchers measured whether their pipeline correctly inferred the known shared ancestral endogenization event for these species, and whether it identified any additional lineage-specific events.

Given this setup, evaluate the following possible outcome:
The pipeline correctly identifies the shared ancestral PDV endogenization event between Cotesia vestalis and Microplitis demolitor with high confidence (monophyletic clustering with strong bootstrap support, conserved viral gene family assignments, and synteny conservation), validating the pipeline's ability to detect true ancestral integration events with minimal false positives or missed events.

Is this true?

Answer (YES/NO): NO